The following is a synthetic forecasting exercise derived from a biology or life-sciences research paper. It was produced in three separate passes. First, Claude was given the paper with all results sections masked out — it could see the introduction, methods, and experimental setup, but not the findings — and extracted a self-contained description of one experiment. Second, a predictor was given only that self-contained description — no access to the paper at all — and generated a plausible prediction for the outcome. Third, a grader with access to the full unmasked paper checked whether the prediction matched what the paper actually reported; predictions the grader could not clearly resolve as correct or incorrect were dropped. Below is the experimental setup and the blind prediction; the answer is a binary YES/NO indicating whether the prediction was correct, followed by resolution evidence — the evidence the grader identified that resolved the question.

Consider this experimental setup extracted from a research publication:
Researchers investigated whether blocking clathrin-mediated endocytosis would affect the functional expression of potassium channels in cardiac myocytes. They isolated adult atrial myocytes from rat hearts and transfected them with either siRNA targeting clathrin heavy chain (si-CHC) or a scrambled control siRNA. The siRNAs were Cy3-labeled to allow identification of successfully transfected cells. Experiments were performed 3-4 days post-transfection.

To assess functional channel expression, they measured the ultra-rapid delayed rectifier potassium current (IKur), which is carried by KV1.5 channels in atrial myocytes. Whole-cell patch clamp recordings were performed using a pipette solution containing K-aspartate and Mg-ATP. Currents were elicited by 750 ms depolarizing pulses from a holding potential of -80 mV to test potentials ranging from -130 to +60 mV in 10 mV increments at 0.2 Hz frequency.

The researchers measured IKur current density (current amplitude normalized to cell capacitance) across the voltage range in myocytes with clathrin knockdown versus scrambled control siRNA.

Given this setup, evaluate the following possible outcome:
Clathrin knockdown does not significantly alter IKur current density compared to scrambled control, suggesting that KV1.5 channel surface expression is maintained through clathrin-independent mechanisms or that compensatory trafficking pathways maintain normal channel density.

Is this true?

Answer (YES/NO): NO